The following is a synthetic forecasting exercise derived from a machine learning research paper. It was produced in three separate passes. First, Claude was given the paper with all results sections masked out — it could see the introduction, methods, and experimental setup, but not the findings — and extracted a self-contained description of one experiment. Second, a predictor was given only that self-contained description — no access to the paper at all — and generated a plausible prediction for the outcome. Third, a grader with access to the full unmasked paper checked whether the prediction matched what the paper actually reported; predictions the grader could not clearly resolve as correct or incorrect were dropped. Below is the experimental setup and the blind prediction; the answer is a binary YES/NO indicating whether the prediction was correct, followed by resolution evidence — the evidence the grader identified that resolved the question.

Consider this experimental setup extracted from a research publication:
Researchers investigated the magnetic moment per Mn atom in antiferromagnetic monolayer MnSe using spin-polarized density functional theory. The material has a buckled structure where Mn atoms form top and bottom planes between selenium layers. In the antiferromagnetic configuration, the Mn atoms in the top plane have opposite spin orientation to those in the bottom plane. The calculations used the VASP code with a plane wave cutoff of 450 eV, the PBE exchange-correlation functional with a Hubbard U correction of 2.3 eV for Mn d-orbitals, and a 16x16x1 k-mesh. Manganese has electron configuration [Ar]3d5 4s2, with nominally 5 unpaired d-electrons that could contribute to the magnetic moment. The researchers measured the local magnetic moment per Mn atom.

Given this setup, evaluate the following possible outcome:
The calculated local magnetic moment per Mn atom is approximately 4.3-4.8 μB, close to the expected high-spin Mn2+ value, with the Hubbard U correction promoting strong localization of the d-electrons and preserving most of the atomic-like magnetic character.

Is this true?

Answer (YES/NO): YES